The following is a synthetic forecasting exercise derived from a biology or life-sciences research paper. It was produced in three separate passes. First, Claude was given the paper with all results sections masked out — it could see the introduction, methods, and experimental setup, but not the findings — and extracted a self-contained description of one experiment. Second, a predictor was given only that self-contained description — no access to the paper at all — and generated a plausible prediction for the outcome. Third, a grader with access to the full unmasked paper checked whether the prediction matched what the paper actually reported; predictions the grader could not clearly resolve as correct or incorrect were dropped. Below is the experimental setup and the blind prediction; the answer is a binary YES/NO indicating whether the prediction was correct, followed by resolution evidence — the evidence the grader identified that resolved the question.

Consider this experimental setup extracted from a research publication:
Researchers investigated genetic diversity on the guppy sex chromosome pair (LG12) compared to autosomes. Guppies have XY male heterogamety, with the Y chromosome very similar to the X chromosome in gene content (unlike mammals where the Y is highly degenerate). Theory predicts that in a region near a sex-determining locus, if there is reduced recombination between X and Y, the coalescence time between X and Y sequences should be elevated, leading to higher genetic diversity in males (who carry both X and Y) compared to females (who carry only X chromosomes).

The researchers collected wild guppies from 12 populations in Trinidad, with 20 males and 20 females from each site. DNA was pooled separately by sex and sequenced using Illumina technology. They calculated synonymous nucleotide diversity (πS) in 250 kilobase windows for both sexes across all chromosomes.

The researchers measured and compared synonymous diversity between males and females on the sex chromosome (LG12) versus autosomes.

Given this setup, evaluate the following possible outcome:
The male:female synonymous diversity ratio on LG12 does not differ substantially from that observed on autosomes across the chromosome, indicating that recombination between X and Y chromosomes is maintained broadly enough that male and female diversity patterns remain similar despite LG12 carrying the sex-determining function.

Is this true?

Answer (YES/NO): NO